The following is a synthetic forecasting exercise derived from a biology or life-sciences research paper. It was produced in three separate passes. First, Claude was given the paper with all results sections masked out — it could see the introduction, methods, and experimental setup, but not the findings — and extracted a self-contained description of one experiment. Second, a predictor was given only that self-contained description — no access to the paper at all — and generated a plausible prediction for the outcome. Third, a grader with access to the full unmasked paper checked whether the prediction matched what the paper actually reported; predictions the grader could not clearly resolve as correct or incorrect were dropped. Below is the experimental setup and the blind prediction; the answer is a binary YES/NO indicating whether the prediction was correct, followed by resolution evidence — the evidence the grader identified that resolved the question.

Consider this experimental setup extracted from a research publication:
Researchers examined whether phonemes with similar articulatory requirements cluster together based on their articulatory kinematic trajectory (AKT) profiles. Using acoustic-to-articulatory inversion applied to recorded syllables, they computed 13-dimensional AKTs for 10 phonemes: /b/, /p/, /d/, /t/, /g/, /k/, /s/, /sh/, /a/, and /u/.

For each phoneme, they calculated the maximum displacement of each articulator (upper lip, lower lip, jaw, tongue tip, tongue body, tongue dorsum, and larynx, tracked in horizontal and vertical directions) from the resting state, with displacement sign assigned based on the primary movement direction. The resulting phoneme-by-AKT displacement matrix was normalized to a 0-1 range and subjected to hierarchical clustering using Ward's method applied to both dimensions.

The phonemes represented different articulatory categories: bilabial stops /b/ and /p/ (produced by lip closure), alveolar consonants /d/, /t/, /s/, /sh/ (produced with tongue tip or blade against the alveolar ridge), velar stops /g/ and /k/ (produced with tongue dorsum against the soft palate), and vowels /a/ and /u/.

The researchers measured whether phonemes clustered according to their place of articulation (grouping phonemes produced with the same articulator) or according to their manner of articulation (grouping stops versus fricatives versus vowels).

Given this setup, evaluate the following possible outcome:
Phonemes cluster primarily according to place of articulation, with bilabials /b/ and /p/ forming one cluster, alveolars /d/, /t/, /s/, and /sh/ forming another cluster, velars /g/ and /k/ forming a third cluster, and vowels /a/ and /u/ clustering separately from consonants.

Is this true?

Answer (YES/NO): YES